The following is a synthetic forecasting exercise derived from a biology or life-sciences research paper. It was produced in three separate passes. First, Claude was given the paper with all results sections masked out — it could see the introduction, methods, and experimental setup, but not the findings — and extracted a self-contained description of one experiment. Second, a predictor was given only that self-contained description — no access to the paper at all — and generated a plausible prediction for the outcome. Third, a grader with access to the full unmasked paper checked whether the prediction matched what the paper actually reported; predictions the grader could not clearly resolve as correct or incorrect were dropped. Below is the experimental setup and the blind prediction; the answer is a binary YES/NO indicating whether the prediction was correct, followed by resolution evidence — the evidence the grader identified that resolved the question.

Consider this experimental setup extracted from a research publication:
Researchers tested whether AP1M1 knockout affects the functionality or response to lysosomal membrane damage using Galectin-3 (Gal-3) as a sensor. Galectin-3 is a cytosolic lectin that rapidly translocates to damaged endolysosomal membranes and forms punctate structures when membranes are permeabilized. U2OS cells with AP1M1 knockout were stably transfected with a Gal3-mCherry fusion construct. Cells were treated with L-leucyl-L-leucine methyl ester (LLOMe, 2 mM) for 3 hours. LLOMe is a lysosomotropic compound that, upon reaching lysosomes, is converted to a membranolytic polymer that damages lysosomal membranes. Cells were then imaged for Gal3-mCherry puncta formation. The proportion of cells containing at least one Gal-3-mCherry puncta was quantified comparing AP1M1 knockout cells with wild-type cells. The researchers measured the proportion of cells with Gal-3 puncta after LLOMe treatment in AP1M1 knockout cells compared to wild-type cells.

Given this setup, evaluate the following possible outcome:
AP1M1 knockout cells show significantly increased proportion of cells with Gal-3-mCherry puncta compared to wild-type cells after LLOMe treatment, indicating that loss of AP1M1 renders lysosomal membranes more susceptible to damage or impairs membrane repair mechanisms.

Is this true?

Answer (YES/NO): NO